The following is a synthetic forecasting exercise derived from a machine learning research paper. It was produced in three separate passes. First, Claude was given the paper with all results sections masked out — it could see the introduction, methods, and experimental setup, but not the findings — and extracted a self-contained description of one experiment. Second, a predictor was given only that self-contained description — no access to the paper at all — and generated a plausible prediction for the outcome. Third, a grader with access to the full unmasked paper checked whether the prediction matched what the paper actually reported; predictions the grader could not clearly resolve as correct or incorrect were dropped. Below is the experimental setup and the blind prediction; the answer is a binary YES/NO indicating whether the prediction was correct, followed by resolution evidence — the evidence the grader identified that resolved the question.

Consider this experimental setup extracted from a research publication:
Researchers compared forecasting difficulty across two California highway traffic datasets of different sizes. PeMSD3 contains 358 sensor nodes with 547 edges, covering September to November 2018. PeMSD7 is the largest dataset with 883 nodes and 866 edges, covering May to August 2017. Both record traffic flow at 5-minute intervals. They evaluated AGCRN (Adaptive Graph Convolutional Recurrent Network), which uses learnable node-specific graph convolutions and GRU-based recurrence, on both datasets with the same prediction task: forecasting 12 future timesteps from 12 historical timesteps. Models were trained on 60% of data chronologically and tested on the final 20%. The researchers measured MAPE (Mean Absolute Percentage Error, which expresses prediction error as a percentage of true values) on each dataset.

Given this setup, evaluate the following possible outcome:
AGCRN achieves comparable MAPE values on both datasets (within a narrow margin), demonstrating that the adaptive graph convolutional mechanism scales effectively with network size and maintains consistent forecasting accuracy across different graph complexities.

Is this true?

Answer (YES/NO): NO